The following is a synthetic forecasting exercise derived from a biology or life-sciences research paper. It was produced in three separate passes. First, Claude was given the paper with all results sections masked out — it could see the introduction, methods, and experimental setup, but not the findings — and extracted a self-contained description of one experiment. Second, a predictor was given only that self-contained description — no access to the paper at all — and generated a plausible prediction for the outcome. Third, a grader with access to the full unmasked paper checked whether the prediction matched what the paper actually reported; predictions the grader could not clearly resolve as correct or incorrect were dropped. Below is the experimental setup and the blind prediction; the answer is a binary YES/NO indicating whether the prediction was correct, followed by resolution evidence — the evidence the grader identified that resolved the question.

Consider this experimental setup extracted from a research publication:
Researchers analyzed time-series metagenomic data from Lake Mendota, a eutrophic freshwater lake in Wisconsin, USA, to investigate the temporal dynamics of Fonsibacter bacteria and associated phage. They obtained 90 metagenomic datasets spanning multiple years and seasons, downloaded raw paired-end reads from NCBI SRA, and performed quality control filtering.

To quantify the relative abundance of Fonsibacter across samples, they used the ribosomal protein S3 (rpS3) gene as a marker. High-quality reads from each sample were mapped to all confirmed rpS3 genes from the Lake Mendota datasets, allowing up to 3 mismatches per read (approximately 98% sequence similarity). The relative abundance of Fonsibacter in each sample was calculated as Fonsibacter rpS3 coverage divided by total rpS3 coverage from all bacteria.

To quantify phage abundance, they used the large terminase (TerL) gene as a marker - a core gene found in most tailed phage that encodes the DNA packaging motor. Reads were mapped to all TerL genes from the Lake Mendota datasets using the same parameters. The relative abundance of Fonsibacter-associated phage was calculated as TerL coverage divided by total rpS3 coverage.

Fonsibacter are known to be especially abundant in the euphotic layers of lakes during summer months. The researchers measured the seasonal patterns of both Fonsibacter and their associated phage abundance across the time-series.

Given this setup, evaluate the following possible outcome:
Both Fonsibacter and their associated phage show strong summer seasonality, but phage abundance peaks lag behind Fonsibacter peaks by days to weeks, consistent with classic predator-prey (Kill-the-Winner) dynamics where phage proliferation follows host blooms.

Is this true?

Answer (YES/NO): NO